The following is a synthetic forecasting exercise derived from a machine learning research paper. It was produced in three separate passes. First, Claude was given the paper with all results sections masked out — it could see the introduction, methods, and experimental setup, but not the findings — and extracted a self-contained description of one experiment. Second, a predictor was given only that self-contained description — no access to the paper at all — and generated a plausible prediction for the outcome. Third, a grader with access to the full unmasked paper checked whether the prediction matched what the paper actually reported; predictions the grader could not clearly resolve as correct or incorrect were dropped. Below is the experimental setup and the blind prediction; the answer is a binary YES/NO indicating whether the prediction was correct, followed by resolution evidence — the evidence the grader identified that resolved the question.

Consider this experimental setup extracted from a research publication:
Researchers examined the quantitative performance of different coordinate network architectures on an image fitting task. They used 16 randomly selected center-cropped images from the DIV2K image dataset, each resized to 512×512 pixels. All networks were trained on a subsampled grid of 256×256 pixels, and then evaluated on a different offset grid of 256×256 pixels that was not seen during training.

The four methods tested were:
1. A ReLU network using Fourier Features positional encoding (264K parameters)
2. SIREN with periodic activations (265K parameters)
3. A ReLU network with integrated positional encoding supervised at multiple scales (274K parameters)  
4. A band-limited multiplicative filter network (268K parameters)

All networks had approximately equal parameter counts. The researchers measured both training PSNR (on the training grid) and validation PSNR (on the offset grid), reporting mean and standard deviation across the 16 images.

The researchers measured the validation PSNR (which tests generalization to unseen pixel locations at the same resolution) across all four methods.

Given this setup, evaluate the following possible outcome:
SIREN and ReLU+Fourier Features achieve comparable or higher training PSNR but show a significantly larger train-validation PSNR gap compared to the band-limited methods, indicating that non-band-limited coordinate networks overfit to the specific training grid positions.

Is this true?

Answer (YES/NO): NO